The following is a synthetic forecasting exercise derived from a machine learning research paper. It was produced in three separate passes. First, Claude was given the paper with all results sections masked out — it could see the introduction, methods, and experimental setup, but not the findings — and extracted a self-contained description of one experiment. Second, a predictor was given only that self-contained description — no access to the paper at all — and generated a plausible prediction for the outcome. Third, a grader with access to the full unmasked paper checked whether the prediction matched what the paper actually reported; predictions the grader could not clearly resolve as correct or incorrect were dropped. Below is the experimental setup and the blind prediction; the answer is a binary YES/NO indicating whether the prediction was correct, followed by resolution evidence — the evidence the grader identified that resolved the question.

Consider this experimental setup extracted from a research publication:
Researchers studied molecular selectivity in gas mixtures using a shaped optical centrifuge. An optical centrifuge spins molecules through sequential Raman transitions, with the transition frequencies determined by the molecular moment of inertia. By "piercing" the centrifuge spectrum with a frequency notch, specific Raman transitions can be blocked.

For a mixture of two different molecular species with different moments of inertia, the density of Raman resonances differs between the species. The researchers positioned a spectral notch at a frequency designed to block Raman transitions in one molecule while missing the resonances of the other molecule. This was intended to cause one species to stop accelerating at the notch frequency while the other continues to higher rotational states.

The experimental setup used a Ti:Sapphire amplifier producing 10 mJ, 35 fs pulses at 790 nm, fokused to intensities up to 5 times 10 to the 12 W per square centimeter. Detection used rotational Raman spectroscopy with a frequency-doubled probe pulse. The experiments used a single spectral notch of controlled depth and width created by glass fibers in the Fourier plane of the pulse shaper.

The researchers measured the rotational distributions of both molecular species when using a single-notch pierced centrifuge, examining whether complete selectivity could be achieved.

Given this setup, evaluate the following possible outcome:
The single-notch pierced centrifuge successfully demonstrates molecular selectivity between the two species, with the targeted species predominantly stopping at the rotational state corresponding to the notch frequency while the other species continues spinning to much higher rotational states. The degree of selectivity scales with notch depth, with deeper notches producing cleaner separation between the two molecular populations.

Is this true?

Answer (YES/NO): NO